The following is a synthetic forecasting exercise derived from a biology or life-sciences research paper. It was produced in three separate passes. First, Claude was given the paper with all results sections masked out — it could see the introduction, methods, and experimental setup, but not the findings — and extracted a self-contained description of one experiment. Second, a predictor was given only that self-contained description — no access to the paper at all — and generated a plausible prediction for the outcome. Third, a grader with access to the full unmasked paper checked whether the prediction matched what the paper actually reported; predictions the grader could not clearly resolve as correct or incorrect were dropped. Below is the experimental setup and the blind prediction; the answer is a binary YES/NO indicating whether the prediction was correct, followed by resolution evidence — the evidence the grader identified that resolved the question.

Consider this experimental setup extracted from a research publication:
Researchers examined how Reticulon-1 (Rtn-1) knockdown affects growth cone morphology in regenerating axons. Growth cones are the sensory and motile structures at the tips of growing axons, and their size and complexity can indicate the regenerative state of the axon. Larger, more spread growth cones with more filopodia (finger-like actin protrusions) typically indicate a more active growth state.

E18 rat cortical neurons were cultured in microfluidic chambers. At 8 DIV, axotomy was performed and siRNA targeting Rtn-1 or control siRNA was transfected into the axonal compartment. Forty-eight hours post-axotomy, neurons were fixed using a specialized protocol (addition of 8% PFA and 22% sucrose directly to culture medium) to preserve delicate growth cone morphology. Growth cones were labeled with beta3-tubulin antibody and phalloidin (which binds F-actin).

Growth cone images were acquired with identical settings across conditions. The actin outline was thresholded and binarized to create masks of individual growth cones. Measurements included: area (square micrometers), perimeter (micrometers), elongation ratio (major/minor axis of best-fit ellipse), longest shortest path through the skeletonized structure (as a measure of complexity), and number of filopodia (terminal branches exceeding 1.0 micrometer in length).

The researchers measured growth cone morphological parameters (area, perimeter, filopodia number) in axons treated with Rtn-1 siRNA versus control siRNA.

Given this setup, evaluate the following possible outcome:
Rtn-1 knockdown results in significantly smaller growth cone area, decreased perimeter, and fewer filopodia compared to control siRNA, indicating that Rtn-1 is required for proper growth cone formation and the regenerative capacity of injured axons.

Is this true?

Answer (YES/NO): NO